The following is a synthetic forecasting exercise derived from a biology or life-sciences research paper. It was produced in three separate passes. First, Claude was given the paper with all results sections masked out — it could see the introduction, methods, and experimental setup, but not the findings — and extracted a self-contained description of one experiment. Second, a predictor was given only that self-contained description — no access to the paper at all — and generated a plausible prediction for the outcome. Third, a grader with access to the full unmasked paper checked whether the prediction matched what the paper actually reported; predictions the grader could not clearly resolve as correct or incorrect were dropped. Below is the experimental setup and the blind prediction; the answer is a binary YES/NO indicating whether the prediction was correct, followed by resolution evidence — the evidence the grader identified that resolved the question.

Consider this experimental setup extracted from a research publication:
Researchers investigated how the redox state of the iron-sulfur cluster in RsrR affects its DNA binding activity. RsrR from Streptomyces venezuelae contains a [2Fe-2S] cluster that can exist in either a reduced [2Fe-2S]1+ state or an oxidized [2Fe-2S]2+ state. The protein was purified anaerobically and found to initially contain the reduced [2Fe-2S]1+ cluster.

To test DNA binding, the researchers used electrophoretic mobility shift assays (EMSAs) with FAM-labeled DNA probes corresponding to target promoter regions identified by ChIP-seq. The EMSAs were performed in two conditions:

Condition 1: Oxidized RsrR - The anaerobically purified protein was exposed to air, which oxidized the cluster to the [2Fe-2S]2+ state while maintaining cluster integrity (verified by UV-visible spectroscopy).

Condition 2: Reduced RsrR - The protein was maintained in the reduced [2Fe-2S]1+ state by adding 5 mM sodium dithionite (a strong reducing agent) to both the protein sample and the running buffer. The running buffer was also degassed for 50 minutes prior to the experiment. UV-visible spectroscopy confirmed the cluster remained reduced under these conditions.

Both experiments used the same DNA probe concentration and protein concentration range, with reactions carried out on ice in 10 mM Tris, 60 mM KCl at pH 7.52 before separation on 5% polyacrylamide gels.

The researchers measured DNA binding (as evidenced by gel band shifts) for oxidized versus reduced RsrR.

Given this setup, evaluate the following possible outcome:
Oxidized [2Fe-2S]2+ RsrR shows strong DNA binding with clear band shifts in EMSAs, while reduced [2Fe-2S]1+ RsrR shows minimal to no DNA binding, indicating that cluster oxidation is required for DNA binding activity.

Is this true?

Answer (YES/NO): NO